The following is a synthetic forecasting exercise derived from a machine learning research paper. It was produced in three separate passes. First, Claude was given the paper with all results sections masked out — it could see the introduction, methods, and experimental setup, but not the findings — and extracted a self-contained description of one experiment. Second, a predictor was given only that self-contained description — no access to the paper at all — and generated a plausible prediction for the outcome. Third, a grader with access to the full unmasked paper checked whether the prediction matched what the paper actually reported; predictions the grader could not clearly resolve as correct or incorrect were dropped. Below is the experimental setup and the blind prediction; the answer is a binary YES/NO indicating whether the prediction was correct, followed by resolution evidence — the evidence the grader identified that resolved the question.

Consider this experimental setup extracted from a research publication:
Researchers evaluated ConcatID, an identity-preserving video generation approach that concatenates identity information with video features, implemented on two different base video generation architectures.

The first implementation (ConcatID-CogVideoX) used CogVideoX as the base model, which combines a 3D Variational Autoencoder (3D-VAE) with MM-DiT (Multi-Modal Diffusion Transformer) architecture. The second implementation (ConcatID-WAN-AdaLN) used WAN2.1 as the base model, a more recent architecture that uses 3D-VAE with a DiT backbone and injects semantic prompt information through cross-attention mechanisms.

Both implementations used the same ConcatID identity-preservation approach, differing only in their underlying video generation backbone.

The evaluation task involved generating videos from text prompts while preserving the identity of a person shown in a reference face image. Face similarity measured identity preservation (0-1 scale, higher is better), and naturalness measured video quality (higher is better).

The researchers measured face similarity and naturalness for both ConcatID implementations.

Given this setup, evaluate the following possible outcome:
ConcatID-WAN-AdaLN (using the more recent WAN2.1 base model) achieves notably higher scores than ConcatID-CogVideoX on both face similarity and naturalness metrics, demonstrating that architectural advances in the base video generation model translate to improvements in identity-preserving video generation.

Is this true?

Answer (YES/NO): YES